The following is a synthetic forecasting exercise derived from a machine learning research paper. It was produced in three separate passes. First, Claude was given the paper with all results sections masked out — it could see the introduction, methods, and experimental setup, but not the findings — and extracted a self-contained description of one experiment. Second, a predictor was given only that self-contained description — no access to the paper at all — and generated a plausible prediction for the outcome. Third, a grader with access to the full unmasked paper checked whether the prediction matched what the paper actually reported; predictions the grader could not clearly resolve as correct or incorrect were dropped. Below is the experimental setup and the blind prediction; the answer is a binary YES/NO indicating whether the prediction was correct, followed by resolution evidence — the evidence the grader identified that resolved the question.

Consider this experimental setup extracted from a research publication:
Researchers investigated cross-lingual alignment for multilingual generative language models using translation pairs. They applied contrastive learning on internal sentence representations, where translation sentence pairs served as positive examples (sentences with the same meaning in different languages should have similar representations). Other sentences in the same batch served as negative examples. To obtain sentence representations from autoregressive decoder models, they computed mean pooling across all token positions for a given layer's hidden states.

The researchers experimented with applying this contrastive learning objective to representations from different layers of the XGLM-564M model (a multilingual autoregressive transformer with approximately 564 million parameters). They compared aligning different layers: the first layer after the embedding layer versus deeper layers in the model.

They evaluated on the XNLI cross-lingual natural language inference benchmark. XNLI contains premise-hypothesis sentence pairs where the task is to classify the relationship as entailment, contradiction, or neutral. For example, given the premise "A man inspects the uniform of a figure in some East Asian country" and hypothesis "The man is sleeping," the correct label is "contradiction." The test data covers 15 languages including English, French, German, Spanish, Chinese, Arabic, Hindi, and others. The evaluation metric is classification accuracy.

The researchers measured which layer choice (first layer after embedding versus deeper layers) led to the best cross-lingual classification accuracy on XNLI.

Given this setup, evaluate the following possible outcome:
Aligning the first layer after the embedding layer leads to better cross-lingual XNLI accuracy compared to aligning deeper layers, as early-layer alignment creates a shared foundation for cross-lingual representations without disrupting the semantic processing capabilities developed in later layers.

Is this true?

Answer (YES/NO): YES